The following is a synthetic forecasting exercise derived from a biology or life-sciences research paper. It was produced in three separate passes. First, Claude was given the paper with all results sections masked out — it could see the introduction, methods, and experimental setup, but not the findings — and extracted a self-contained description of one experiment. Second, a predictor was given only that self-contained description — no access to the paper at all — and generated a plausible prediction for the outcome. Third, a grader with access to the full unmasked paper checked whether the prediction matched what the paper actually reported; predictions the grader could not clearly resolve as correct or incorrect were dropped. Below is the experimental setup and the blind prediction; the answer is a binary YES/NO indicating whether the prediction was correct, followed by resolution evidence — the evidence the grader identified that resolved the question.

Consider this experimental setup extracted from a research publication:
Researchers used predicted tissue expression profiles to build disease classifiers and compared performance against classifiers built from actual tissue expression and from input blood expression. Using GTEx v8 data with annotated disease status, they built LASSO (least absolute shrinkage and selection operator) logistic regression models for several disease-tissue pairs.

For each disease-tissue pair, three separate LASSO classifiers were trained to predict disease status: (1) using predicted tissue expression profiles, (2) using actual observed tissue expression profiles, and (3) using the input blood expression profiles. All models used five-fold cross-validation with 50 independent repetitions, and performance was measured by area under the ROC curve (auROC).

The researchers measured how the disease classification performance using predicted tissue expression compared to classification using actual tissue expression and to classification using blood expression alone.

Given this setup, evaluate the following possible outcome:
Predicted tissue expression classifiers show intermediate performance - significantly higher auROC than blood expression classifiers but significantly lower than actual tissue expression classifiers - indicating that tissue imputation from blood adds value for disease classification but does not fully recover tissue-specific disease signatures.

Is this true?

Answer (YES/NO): YES